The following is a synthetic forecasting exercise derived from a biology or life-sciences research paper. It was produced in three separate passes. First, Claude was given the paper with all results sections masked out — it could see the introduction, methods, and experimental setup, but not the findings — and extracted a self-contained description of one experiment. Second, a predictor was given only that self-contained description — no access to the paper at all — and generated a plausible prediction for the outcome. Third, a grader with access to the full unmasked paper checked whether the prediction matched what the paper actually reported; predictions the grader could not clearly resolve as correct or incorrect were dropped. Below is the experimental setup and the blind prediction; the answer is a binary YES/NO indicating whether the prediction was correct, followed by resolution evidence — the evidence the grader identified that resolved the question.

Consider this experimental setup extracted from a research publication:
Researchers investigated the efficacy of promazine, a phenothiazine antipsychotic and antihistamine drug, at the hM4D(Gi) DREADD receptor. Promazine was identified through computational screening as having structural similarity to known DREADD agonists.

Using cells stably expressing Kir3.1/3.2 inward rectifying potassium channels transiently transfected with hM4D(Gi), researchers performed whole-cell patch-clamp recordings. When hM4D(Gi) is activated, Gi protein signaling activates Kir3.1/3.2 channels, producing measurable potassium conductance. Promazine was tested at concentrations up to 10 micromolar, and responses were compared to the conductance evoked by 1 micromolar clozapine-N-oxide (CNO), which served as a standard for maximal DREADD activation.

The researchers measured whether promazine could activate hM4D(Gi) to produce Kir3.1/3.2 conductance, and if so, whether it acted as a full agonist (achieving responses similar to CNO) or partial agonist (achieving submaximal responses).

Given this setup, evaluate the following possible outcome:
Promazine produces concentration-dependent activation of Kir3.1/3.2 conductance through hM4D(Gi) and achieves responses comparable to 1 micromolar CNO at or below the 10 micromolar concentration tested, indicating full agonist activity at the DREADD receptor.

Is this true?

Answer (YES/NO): NO